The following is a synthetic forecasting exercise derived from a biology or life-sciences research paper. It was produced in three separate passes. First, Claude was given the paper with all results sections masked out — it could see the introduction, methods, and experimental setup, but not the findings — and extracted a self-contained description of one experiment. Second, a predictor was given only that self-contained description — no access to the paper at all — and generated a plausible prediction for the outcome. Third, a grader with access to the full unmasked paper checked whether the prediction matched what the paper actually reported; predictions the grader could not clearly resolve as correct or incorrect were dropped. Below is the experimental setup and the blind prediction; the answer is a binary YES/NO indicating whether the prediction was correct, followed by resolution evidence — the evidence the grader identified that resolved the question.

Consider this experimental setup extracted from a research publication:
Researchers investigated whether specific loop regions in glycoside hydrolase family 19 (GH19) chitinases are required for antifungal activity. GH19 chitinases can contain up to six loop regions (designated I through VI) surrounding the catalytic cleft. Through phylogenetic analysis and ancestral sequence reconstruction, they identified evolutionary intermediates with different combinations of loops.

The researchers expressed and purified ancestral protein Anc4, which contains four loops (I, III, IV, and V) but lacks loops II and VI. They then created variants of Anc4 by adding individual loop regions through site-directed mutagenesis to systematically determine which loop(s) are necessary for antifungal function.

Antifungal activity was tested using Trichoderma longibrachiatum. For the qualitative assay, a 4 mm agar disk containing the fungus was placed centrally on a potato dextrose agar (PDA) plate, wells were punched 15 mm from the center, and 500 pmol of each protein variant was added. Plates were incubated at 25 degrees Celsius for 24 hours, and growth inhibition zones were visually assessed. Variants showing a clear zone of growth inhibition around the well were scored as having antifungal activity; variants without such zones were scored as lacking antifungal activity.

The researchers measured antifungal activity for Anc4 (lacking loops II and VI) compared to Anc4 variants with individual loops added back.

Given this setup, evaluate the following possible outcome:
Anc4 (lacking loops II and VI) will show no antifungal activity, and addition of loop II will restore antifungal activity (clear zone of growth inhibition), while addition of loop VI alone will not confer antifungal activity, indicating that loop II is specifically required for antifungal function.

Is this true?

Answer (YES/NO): NO